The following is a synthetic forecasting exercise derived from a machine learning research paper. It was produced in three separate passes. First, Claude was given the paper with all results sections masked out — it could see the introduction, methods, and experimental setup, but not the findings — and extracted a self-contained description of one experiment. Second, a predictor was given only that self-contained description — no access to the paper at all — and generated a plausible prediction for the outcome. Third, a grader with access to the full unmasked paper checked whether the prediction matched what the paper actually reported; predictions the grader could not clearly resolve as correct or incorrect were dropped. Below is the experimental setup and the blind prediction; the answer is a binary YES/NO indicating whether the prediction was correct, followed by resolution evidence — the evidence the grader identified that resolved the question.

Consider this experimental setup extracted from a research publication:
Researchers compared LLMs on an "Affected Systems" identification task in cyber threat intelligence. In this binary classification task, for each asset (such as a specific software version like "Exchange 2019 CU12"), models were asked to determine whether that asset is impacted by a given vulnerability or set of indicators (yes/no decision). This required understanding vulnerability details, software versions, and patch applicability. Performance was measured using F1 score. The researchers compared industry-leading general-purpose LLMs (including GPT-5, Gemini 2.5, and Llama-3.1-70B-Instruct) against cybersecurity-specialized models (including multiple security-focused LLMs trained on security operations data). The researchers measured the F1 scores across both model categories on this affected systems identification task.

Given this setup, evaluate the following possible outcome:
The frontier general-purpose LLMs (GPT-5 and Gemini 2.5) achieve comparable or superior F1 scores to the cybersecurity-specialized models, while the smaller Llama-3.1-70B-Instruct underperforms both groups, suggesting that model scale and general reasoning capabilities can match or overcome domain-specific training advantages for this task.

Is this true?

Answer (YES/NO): NO